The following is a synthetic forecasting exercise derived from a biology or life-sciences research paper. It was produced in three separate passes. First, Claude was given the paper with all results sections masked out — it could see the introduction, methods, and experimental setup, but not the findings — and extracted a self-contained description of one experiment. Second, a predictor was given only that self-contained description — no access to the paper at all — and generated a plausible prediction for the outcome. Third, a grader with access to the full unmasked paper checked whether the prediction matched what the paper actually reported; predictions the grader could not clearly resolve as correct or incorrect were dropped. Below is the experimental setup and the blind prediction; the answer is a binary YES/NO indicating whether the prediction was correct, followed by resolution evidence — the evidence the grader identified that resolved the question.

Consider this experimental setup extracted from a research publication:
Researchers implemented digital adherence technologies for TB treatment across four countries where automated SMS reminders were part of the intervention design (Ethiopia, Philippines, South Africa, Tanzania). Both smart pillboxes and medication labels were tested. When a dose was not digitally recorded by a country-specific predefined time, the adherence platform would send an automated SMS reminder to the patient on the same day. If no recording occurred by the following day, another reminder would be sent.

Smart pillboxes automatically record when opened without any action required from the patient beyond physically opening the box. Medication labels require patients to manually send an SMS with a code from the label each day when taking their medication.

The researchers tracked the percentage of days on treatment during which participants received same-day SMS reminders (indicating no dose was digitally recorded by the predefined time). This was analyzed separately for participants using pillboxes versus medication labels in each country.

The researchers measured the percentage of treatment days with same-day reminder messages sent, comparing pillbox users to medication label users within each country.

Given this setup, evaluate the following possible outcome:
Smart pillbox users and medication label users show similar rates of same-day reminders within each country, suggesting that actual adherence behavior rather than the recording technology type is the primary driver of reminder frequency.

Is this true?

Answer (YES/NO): NO